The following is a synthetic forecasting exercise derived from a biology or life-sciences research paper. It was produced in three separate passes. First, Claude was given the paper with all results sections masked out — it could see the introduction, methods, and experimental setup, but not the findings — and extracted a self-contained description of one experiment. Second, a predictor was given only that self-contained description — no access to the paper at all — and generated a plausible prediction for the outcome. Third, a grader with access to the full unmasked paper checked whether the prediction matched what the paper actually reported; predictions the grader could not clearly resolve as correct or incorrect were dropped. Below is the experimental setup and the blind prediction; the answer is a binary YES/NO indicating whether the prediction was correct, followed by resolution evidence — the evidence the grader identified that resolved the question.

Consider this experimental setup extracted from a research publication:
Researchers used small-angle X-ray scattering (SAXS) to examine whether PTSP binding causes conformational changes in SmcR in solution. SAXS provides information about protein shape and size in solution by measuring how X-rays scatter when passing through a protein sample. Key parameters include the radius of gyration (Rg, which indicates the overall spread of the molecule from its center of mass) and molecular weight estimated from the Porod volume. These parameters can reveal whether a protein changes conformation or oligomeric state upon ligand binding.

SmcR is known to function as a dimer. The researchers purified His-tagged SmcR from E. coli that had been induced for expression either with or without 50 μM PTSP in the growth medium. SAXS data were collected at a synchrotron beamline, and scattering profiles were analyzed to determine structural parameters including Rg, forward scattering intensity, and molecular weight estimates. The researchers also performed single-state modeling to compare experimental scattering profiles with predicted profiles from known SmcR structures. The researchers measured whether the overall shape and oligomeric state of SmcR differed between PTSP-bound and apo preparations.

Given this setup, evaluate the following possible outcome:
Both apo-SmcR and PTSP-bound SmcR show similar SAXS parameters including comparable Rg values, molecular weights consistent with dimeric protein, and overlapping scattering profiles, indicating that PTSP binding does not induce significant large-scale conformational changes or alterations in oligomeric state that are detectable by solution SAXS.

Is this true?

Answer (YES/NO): NO